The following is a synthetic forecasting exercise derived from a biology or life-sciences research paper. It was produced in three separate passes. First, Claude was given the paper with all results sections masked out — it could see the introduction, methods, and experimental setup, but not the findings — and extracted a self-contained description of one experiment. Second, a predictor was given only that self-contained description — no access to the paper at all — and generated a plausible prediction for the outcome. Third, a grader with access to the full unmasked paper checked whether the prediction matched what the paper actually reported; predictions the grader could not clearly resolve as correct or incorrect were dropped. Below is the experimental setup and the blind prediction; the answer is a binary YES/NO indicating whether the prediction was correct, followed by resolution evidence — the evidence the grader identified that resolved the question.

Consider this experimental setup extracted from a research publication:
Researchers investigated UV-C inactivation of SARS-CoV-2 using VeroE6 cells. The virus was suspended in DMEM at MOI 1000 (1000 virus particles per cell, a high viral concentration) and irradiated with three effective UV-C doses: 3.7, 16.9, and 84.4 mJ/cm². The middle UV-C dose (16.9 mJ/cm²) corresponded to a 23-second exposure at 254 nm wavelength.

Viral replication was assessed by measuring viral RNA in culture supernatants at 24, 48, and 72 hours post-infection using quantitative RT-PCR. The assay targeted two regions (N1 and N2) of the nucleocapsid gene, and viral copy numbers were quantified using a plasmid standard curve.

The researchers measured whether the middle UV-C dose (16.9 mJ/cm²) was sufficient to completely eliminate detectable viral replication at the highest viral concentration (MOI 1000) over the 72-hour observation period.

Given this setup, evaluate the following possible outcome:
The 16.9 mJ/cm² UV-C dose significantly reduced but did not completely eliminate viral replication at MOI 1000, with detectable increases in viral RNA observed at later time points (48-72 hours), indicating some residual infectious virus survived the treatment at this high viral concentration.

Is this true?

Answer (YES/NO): NO